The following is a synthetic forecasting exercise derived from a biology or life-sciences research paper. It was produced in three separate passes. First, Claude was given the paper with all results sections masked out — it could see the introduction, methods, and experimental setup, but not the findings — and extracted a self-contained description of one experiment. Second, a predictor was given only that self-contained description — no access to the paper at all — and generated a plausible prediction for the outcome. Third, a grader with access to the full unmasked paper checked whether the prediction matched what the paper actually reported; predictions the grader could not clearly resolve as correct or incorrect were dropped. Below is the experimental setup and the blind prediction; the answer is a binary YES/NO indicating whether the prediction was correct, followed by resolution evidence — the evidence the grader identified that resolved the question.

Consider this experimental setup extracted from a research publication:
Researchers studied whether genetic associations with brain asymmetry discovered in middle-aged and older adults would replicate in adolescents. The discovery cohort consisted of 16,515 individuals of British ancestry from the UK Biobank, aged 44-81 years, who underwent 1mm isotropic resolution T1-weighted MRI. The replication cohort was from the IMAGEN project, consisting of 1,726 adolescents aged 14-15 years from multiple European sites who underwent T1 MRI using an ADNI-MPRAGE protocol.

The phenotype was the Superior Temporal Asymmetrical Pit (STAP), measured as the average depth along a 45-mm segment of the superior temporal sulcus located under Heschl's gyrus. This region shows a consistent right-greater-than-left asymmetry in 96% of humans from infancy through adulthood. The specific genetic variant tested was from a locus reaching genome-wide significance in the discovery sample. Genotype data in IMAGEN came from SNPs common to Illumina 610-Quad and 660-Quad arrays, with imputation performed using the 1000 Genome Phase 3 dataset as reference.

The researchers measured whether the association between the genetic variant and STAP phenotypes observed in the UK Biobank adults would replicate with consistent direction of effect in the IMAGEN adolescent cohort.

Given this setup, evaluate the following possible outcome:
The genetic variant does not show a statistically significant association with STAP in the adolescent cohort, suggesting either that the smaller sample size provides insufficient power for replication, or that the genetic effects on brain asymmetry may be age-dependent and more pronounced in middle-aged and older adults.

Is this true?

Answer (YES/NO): NO